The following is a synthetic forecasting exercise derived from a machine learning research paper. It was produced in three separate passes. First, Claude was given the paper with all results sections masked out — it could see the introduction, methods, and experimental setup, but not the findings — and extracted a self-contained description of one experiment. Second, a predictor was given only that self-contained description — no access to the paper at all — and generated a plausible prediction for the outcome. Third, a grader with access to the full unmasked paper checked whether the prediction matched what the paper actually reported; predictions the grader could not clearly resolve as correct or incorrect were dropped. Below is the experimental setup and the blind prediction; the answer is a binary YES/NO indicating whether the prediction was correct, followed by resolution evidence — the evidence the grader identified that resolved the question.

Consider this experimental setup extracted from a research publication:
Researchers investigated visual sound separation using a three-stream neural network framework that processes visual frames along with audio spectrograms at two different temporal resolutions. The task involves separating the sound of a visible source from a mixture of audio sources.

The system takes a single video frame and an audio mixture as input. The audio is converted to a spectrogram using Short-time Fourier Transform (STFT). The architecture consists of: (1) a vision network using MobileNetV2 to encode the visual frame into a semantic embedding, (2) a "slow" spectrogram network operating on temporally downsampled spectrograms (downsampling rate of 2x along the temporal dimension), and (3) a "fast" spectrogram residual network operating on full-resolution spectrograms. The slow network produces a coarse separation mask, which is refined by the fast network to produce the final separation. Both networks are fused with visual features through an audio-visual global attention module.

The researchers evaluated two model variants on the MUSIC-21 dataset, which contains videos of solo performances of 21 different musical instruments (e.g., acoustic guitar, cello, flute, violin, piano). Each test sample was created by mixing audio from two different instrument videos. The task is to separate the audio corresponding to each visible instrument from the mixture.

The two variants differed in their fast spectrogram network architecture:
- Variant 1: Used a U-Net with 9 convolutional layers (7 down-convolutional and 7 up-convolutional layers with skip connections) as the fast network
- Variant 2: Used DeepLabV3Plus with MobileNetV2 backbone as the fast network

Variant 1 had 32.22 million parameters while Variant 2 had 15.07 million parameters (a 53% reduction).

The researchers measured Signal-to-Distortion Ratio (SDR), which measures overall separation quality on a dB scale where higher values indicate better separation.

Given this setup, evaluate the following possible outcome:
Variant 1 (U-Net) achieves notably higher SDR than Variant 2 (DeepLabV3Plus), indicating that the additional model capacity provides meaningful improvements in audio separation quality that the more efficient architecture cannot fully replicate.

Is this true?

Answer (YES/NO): YES